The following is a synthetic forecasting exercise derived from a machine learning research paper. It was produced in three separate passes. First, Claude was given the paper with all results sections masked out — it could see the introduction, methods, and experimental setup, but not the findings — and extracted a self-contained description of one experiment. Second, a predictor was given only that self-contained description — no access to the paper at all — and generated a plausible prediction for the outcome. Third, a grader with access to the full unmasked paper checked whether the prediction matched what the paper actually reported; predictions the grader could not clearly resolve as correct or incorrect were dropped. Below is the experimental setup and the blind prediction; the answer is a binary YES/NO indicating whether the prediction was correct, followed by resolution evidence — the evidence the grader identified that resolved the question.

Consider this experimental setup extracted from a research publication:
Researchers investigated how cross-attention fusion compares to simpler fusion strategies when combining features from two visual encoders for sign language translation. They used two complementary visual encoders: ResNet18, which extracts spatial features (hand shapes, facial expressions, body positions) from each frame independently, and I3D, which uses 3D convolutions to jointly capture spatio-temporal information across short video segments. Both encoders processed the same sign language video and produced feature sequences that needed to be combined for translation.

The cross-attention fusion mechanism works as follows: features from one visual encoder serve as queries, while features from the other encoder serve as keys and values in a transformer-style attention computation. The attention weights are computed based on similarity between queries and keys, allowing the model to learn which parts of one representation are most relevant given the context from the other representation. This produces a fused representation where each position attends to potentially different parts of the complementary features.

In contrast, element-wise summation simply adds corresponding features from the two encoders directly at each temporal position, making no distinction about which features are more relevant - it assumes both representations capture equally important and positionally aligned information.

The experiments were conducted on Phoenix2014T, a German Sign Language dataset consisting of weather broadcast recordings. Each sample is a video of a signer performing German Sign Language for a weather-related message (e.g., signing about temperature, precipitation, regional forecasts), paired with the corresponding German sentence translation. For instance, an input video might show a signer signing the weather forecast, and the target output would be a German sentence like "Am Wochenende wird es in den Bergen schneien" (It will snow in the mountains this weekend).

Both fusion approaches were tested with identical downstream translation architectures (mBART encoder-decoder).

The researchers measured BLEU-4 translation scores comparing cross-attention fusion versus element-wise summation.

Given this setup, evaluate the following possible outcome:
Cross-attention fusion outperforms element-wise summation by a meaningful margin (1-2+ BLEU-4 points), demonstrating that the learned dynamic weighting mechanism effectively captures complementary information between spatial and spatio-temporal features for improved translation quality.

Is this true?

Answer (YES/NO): NO